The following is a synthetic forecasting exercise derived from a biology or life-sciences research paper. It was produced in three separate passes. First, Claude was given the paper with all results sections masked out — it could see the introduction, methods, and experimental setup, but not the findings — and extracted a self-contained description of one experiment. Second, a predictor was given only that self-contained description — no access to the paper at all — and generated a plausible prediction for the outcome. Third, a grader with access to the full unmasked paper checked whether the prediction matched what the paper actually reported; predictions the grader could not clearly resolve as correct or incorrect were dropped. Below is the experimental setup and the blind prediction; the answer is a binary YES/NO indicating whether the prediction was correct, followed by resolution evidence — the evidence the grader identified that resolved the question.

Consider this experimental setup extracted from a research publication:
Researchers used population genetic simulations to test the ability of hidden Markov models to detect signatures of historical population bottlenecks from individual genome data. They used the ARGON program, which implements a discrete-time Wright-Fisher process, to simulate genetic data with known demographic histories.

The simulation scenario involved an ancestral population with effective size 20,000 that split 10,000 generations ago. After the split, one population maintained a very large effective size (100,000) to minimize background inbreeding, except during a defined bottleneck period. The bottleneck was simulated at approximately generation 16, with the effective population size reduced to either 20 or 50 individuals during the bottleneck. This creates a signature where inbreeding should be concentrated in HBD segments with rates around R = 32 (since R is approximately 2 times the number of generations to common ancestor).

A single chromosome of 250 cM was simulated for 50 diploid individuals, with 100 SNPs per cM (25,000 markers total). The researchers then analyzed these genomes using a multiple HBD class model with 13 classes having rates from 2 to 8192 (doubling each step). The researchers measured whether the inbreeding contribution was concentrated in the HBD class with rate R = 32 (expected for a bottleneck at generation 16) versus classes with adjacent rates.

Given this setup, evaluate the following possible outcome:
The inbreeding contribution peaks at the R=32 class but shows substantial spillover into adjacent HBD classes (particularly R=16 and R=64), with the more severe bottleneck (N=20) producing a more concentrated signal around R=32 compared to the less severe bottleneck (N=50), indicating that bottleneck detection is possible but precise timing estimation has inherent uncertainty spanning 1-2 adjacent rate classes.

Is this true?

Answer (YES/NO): YES